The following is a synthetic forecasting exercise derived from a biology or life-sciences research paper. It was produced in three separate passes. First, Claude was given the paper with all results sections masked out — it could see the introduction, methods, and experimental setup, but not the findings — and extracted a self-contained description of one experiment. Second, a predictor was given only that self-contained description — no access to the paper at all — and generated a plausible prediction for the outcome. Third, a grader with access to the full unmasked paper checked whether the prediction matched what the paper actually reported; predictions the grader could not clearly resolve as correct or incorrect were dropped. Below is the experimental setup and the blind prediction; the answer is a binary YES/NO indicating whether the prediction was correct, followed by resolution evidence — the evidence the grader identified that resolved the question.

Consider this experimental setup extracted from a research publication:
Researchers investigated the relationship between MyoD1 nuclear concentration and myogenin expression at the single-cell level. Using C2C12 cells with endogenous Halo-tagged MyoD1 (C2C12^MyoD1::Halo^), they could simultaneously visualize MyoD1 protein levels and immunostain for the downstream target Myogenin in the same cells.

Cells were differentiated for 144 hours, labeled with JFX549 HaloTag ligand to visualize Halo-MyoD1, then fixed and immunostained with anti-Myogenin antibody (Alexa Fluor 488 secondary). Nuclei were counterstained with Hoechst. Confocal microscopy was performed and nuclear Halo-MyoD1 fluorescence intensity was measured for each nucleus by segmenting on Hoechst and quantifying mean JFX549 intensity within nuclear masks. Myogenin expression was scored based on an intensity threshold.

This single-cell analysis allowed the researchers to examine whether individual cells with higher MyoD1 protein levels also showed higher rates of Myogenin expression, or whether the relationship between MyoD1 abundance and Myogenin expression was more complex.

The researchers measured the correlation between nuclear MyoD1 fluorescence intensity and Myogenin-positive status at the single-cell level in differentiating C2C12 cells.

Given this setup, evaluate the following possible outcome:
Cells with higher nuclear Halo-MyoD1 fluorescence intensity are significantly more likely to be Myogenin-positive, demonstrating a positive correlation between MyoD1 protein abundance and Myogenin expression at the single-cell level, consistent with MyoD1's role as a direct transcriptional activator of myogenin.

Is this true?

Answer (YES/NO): NO